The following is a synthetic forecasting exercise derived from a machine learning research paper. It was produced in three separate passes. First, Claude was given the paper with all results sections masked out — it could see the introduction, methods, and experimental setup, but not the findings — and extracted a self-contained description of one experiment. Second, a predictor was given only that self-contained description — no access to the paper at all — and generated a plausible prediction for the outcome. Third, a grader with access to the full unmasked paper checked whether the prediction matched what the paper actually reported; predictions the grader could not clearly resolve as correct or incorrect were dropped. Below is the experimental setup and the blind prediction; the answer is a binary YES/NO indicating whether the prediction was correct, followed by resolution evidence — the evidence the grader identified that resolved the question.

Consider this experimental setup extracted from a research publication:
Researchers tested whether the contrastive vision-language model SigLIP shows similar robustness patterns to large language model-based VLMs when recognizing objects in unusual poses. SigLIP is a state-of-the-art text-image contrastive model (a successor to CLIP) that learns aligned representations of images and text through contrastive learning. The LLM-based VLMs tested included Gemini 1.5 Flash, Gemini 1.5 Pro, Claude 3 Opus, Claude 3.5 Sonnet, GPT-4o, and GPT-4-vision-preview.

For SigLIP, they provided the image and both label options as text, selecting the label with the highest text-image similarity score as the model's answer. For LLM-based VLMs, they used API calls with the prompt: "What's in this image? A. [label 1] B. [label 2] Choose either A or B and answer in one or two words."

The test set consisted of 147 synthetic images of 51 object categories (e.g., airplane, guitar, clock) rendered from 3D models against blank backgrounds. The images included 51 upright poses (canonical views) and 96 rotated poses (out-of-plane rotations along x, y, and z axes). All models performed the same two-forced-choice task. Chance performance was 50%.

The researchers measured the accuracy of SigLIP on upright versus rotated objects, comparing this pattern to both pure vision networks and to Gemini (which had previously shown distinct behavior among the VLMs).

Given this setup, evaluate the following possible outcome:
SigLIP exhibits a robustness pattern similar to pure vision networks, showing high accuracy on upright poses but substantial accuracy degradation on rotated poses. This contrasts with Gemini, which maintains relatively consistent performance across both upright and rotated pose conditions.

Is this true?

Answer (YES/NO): YES